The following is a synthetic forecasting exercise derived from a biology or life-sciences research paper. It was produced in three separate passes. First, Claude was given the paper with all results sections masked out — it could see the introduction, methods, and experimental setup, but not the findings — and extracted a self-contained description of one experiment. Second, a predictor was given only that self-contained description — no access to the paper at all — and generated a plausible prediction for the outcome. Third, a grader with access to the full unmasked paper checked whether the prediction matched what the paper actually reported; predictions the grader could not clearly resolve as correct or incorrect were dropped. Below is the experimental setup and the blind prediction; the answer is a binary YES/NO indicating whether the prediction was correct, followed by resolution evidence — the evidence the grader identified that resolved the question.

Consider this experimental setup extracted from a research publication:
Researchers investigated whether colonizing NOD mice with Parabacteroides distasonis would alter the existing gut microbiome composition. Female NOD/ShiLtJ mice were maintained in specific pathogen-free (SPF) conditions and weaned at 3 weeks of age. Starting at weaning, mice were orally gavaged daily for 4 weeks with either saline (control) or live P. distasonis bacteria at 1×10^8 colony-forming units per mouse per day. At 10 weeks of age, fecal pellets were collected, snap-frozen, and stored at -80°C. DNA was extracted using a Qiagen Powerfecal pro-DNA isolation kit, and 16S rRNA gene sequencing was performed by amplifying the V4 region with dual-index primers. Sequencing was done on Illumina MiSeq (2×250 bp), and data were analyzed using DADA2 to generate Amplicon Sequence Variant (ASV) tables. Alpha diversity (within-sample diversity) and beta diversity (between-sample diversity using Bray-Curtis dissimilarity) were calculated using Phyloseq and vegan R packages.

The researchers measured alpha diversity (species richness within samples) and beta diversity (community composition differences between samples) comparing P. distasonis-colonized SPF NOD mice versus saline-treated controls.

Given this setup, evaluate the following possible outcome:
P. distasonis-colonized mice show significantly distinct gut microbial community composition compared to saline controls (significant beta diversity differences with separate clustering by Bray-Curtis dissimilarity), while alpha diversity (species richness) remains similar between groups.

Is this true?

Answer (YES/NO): YES